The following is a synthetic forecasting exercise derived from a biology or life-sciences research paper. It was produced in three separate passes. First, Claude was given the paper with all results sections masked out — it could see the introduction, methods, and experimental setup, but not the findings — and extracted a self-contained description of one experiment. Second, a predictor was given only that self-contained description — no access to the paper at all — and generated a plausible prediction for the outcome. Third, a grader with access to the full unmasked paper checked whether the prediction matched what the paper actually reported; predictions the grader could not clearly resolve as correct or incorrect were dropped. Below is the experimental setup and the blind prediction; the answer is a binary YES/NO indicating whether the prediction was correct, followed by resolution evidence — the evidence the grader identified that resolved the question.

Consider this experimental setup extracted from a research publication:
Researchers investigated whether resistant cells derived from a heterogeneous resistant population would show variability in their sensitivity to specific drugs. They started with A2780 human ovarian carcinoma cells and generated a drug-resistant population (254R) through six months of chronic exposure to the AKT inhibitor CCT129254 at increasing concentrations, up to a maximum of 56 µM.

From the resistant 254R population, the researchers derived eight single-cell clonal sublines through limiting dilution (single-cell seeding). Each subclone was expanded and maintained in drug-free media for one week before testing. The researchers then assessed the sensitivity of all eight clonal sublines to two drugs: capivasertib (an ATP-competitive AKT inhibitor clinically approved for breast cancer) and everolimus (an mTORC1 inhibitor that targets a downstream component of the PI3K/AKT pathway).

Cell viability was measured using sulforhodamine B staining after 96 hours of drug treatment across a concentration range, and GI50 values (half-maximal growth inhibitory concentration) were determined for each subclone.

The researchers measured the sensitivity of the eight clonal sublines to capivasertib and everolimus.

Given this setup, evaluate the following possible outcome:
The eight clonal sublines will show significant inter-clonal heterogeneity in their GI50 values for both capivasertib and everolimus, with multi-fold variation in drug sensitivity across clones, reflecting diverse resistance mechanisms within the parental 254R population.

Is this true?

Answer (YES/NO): YES